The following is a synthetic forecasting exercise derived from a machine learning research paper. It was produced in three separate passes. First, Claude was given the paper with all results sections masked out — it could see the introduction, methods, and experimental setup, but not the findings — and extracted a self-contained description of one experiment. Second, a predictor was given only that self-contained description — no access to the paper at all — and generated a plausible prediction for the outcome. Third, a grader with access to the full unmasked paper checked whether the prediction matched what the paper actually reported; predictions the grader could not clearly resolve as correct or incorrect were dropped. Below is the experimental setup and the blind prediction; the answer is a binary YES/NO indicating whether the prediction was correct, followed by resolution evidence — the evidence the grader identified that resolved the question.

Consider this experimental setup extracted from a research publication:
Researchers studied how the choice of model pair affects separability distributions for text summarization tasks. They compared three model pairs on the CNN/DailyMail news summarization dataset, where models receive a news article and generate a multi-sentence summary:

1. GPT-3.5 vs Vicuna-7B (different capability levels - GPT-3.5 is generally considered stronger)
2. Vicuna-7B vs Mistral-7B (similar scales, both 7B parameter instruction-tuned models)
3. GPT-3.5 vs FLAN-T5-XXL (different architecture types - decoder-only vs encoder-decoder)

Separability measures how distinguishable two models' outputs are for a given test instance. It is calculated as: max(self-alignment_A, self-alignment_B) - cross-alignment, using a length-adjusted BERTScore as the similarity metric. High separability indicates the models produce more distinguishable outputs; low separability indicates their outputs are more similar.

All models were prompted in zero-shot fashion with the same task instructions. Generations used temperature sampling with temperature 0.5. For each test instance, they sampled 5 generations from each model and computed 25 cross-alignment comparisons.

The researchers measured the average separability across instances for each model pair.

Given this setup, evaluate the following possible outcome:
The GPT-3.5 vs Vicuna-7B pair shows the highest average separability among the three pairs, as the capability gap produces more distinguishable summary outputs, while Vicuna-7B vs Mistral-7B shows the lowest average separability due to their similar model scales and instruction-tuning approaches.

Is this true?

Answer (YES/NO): NO